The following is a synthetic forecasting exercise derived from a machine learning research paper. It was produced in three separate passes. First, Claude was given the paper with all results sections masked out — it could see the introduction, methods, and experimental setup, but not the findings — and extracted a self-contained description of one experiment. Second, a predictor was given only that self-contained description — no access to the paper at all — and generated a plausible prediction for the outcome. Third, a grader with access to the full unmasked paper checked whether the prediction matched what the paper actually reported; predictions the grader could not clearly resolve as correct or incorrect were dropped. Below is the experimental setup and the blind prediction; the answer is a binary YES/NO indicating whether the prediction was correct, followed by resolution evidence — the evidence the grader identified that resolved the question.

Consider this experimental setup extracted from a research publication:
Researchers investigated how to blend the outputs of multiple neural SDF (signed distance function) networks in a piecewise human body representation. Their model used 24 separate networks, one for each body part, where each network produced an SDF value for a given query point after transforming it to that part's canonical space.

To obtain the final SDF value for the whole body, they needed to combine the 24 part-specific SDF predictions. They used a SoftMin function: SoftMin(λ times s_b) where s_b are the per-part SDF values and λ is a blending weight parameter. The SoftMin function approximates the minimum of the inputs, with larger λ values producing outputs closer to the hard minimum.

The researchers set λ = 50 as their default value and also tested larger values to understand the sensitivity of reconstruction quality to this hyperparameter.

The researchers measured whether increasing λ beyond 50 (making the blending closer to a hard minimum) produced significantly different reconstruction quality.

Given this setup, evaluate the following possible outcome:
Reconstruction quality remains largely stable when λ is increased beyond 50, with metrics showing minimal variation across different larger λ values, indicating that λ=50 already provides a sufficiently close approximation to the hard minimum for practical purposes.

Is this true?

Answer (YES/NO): YES